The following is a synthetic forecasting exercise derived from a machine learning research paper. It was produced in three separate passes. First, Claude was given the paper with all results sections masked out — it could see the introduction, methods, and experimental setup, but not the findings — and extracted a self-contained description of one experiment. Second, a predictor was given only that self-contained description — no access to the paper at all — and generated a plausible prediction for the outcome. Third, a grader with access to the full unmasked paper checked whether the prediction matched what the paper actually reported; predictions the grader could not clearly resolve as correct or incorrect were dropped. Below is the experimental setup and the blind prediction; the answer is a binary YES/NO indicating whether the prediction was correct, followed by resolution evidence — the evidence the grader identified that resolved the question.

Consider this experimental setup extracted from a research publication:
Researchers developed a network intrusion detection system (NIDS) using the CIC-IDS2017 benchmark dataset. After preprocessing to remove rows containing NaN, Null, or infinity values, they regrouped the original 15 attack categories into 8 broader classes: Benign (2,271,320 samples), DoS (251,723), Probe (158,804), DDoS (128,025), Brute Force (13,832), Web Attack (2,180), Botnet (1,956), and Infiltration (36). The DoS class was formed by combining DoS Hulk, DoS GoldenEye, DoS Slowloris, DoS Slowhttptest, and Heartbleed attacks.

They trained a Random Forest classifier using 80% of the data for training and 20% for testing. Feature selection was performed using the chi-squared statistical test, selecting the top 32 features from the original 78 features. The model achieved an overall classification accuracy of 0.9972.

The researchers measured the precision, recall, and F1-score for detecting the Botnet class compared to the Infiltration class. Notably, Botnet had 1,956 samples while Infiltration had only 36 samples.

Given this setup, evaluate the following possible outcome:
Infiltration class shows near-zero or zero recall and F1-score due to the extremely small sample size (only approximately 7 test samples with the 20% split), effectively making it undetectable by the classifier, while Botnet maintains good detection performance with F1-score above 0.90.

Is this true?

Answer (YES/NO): NO